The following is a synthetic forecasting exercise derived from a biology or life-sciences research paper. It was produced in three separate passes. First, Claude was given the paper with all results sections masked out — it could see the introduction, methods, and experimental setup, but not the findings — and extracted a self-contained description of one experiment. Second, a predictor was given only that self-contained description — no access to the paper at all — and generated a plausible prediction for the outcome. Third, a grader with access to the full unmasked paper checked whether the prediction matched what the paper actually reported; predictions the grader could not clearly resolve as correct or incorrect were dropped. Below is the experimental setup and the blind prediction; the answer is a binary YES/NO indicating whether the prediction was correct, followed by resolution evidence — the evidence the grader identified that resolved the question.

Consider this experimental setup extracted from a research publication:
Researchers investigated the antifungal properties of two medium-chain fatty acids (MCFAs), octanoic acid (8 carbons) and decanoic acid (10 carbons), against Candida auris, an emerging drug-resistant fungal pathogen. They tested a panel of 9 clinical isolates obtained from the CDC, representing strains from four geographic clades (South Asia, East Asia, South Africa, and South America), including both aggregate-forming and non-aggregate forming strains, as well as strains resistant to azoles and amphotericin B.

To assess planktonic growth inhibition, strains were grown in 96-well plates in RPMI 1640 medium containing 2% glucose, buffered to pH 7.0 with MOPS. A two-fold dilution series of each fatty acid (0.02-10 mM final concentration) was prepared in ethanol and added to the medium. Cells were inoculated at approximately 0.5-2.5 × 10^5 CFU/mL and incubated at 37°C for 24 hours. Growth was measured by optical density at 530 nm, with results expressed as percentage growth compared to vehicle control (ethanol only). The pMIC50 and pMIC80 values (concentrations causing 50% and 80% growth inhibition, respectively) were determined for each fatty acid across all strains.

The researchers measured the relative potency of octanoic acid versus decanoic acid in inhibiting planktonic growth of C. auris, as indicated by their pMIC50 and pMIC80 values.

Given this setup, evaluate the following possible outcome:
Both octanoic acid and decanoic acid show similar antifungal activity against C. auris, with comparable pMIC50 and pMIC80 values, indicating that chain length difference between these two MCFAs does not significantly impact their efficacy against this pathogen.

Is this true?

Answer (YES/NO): NO